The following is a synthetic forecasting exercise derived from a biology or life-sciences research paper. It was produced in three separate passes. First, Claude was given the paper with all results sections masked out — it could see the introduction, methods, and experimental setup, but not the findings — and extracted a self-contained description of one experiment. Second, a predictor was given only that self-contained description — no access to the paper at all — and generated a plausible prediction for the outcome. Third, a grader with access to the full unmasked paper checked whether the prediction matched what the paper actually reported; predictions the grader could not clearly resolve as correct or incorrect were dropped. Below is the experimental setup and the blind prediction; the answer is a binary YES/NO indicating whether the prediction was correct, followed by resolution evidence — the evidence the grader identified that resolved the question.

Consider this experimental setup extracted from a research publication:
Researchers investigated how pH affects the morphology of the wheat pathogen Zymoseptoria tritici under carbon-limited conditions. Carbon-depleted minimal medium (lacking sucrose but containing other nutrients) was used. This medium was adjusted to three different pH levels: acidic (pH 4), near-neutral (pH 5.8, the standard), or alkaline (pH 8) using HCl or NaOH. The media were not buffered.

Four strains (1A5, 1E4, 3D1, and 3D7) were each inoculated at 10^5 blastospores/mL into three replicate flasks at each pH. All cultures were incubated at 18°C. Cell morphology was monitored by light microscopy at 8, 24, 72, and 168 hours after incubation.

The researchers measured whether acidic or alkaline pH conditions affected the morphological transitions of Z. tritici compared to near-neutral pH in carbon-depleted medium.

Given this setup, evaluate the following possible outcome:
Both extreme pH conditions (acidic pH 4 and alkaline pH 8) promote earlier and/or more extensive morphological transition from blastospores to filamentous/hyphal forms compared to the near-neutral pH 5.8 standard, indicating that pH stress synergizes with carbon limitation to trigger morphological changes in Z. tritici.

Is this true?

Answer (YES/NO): NO